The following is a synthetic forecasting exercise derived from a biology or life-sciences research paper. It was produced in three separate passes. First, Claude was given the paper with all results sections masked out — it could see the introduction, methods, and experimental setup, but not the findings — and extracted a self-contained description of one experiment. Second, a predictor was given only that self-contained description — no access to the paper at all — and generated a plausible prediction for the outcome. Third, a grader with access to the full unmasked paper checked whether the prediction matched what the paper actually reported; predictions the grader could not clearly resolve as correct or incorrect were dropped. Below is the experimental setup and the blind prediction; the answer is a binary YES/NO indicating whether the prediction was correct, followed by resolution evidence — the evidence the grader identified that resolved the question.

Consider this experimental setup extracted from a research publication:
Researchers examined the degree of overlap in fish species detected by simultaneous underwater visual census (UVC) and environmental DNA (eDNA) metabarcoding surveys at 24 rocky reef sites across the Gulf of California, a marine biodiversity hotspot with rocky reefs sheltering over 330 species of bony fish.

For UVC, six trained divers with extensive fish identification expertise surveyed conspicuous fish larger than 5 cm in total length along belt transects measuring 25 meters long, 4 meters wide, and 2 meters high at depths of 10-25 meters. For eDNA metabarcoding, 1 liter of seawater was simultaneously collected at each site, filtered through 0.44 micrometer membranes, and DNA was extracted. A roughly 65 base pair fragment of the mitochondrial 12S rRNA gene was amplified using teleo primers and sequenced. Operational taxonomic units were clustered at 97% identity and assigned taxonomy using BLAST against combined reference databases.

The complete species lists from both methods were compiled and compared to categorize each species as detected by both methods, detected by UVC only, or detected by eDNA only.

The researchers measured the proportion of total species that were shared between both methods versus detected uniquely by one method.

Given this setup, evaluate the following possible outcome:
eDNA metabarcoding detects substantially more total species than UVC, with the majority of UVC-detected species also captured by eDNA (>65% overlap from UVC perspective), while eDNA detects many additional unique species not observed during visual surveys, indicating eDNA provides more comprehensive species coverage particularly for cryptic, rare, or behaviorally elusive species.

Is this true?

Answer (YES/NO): NO